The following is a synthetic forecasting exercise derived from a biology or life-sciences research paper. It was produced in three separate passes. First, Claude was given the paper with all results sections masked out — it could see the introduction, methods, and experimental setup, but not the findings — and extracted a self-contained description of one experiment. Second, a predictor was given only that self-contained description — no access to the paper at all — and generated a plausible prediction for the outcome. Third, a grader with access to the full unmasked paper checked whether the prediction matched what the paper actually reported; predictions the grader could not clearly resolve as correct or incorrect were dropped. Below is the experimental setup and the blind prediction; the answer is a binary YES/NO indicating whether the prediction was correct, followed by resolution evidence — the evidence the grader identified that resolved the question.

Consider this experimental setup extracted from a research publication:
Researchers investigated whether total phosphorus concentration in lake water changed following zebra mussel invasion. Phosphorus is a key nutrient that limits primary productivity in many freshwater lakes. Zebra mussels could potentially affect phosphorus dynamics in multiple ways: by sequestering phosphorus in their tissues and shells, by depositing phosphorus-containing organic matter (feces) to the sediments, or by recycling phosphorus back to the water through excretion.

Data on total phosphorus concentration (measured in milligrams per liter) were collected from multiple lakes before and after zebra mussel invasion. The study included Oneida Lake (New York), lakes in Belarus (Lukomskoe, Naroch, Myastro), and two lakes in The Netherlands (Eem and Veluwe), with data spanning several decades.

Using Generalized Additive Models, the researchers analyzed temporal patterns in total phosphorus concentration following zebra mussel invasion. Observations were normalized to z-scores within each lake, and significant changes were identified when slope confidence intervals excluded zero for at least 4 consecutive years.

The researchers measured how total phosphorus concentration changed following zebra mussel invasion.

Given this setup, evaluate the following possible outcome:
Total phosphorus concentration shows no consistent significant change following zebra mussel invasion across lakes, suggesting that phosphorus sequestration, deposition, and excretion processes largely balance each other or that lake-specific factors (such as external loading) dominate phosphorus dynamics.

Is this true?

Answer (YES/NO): NO